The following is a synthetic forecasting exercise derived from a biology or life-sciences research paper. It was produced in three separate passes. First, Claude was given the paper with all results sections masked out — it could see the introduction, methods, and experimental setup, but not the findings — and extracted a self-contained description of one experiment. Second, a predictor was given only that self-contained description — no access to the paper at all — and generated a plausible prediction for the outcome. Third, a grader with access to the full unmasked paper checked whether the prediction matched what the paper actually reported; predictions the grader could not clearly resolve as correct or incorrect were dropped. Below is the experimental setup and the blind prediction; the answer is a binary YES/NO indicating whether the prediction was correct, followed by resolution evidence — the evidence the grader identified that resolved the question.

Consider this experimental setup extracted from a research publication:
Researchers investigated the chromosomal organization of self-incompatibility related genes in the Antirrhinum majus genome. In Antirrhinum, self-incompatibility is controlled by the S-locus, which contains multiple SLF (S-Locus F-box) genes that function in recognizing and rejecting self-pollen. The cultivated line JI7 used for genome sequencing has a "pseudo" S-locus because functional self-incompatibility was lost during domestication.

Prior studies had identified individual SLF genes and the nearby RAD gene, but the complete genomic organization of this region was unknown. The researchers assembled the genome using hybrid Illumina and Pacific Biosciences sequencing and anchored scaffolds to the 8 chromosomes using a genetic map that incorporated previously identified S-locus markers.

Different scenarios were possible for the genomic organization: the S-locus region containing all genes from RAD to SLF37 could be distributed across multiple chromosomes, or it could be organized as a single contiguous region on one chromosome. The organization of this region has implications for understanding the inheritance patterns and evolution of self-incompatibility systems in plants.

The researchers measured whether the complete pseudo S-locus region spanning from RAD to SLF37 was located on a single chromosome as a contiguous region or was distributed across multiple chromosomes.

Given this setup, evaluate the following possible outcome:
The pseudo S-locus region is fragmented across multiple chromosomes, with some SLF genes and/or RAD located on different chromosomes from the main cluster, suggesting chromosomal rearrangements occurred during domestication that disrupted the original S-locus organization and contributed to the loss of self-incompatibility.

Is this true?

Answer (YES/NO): NO